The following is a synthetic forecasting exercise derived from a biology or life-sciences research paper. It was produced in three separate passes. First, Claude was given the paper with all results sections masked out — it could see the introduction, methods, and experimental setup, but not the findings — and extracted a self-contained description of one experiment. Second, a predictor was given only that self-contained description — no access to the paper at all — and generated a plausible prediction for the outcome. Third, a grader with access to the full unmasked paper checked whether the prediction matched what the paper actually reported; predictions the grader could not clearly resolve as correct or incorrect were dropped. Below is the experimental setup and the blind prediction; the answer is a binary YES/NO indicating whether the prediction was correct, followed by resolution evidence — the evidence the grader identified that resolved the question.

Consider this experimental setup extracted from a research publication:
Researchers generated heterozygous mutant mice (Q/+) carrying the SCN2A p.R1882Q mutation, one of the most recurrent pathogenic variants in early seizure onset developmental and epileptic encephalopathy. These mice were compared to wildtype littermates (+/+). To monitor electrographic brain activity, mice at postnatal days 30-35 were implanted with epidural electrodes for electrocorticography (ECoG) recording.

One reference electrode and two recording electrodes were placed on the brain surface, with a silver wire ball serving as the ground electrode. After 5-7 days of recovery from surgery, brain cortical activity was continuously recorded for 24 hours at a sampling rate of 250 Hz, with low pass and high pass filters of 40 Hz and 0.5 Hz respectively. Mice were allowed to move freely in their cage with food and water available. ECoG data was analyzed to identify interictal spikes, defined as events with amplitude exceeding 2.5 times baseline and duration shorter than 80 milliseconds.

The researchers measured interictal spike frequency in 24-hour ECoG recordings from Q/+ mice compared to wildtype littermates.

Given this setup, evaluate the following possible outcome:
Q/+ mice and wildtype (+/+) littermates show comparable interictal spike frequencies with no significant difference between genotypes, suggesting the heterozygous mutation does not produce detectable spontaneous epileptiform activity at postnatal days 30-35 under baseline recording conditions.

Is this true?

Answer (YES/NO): NO